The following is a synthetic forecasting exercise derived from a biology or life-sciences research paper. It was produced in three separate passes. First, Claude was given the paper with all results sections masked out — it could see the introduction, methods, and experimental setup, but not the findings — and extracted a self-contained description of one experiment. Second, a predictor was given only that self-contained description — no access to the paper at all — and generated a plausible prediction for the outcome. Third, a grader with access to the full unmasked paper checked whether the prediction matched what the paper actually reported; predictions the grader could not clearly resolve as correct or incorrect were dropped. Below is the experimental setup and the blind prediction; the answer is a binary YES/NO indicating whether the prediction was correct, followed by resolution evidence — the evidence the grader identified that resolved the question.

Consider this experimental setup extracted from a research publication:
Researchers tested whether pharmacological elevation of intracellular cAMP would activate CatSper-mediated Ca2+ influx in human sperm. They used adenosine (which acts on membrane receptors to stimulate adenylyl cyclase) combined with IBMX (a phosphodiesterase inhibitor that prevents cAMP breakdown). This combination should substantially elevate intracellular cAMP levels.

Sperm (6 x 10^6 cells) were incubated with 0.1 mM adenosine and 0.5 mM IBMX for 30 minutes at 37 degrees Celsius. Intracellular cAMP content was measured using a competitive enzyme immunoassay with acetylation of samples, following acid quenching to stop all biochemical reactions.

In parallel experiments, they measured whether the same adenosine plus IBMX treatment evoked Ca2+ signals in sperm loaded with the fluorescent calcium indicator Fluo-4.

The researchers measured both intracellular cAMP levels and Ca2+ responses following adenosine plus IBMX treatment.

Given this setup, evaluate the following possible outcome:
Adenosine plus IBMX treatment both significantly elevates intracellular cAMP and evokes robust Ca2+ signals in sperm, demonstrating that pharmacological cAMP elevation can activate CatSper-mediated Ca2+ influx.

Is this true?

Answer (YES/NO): NO